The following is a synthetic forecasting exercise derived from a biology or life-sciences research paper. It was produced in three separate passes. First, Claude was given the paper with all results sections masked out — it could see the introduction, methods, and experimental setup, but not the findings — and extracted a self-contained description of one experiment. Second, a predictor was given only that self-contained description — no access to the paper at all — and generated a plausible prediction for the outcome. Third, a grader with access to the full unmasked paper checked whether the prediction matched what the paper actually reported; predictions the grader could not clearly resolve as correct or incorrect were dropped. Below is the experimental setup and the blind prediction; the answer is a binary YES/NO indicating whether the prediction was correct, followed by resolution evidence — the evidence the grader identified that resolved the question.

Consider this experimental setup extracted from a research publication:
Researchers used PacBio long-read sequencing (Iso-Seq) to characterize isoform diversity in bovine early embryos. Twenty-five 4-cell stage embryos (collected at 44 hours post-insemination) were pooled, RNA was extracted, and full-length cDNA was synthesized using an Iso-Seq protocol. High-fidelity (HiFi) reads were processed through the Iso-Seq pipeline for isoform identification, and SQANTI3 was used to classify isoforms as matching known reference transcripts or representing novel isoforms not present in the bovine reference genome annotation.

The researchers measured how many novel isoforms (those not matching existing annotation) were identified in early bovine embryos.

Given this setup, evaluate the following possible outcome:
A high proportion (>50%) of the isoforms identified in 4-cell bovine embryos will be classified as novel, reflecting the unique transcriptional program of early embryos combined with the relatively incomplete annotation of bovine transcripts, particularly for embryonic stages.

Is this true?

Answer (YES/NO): NO